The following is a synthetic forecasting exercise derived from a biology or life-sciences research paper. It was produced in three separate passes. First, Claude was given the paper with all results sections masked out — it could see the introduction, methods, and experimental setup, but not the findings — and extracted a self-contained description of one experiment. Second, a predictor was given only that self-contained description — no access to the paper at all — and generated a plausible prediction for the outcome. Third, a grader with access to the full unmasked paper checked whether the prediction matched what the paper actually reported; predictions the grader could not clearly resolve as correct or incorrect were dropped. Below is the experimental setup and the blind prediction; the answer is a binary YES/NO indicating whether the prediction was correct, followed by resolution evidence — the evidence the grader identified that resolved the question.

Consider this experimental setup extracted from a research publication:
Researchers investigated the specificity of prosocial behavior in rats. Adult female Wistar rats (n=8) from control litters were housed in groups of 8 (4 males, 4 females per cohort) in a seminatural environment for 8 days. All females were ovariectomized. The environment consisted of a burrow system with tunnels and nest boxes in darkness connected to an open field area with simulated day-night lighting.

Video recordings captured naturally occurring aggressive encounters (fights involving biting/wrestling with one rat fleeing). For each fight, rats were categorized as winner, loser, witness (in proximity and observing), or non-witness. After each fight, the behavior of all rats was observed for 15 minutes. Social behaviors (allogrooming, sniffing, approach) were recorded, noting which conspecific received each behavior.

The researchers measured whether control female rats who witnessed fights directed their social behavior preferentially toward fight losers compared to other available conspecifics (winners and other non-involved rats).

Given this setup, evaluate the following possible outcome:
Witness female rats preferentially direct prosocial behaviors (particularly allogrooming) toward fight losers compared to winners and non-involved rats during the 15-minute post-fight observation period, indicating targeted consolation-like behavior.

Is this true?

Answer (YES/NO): NO